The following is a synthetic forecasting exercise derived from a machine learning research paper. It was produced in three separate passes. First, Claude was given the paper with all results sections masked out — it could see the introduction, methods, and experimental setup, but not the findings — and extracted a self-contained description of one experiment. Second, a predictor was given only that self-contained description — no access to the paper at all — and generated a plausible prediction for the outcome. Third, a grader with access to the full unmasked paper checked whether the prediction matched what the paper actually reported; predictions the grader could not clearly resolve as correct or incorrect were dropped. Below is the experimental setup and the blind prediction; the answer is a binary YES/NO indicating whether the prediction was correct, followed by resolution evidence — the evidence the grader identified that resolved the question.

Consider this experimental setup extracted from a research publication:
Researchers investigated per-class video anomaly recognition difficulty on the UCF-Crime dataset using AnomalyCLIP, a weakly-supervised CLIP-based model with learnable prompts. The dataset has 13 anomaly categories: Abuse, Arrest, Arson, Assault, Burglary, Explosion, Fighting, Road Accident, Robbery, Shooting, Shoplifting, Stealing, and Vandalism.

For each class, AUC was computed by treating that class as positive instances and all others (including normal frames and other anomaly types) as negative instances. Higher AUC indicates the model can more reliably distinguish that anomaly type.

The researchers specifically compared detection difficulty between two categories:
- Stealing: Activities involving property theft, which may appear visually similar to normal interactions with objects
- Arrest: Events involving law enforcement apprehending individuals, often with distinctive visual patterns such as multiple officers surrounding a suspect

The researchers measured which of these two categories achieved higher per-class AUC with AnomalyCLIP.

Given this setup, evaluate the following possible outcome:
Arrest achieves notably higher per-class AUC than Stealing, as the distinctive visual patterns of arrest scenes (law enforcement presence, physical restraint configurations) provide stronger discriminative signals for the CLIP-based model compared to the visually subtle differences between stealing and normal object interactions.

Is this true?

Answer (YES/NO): NO